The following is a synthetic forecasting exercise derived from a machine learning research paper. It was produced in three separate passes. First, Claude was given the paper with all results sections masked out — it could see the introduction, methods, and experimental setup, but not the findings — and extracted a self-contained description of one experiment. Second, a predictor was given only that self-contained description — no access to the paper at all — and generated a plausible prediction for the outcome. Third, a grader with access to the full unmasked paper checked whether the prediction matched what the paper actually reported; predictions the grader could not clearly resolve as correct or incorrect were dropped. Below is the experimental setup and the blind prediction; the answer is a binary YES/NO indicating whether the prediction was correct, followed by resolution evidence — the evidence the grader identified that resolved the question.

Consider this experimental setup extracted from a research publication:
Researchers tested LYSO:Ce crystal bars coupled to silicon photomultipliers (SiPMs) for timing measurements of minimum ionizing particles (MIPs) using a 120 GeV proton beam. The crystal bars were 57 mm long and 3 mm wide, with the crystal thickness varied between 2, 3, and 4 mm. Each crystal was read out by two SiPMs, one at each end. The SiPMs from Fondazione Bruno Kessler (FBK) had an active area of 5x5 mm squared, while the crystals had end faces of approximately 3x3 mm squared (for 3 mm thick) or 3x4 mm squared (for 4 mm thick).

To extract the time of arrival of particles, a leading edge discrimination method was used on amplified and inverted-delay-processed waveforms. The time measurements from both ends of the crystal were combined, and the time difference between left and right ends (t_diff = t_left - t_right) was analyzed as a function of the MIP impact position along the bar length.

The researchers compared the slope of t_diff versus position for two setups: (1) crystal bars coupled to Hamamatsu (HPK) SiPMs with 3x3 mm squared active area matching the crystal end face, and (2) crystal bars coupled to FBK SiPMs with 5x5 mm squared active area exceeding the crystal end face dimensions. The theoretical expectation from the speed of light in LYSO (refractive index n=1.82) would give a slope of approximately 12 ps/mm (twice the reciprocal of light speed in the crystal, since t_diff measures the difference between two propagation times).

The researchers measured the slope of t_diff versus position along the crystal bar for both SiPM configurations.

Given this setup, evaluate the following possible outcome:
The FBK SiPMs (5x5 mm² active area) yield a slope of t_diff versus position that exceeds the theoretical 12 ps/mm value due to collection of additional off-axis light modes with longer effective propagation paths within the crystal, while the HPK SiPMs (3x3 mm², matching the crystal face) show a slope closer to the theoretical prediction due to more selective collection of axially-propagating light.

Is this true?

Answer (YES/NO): YES